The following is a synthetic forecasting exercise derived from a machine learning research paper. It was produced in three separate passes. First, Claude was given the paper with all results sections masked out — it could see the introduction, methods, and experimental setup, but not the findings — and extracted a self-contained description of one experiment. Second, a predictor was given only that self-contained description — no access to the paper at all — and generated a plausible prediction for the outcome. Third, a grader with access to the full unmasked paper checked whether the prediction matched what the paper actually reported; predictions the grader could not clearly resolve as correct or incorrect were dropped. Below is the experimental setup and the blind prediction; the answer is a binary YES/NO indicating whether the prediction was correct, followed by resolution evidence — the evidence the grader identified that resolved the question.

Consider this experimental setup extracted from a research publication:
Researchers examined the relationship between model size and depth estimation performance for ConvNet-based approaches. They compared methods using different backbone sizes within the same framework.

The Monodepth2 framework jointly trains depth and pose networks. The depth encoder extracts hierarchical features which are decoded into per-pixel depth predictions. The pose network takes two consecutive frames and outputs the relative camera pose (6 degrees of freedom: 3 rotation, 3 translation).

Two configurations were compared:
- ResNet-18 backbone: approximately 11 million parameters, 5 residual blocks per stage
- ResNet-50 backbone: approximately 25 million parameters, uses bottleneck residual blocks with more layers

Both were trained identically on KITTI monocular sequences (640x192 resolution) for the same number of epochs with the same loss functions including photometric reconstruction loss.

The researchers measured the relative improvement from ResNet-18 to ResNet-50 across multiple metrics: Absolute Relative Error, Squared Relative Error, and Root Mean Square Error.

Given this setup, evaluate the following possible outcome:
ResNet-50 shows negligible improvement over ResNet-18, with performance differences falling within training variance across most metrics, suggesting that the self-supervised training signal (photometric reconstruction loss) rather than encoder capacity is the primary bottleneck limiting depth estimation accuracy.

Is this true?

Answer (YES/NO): NO